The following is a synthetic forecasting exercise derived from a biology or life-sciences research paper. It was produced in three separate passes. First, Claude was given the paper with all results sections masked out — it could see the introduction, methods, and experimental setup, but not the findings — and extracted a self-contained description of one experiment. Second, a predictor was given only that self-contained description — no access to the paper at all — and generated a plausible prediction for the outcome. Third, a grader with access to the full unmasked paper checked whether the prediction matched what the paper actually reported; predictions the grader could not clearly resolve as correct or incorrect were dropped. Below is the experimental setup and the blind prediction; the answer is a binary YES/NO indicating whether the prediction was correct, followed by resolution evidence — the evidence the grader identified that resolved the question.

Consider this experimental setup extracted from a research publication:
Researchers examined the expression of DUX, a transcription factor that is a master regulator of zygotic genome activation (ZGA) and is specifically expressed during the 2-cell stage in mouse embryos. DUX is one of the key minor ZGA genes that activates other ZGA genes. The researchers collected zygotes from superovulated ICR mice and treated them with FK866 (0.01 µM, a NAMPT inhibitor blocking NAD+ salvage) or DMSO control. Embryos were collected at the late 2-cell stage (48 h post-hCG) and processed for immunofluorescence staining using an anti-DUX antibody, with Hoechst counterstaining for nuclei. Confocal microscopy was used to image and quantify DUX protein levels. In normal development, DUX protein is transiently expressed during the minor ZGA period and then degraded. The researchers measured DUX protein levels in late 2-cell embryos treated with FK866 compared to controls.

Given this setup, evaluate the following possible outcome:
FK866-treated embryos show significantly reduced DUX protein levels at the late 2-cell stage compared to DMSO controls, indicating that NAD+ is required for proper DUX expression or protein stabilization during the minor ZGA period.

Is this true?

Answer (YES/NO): NO